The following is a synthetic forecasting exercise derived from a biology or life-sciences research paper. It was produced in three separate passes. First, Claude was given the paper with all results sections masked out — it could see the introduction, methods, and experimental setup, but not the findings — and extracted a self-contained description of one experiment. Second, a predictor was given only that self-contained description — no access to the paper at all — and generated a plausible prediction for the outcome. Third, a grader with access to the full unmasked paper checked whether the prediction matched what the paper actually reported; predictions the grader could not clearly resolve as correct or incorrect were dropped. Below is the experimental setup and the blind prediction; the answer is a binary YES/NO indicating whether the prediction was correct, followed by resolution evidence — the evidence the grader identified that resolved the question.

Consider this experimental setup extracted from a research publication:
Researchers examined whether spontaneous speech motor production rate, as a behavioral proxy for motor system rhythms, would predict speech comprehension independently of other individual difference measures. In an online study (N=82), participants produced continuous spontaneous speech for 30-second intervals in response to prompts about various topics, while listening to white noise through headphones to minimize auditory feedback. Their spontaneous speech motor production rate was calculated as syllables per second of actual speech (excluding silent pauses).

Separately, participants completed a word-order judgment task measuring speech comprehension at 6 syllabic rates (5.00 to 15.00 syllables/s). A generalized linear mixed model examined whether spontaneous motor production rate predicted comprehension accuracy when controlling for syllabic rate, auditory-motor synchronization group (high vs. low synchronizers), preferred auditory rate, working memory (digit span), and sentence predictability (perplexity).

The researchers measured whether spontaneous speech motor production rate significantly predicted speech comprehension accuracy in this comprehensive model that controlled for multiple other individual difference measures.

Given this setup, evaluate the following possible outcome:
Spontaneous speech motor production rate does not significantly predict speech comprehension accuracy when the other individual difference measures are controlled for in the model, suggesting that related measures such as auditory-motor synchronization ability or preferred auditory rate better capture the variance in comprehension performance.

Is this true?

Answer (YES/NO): NO